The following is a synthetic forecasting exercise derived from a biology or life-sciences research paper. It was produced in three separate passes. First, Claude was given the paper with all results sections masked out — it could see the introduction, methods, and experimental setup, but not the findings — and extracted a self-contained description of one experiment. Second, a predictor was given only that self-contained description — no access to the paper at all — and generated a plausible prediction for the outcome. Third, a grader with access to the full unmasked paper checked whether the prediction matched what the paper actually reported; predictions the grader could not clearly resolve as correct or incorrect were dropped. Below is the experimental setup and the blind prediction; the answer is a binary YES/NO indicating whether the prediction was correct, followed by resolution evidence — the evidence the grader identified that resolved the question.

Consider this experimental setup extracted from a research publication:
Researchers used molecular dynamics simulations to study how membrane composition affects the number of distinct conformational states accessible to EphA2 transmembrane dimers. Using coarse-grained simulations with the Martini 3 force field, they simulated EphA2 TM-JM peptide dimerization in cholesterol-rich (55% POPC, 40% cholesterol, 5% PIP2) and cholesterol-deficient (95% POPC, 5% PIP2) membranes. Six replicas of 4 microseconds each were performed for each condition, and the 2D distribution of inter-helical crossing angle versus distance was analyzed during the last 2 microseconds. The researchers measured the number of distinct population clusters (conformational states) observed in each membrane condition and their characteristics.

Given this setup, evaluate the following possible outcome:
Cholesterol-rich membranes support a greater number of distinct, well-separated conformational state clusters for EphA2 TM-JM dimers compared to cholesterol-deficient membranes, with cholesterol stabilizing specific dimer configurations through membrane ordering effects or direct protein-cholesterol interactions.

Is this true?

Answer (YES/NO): NO